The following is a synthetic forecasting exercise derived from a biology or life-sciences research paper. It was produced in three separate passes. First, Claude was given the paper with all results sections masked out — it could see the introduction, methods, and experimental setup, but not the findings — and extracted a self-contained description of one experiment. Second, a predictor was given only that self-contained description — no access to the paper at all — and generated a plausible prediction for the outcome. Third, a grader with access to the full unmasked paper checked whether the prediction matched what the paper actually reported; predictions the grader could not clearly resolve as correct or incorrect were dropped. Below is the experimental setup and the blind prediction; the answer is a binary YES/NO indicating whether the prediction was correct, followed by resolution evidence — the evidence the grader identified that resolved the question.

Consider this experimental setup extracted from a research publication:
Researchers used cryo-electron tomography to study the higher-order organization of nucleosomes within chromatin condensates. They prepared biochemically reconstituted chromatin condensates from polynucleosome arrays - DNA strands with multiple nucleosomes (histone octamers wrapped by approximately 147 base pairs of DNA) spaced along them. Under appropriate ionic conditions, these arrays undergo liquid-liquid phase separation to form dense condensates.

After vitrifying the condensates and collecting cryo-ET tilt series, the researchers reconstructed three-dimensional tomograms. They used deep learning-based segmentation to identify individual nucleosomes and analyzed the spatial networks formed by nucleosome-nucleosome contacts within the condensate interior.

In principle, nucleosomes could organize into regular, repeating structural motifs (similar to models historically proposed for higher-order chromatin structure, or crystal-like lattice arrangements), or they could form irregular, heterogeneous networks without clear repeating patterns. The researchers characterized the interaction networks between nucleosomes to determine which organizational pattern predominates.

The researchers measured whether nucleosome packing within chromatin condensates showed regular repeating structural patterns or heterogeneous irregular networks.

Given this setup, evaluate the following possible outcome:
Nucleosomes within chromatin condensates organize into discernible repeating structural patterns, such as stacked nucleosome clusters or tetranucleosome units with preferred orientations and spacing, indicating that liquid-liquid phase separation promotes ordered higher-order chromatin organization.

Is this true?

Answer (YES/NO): NO